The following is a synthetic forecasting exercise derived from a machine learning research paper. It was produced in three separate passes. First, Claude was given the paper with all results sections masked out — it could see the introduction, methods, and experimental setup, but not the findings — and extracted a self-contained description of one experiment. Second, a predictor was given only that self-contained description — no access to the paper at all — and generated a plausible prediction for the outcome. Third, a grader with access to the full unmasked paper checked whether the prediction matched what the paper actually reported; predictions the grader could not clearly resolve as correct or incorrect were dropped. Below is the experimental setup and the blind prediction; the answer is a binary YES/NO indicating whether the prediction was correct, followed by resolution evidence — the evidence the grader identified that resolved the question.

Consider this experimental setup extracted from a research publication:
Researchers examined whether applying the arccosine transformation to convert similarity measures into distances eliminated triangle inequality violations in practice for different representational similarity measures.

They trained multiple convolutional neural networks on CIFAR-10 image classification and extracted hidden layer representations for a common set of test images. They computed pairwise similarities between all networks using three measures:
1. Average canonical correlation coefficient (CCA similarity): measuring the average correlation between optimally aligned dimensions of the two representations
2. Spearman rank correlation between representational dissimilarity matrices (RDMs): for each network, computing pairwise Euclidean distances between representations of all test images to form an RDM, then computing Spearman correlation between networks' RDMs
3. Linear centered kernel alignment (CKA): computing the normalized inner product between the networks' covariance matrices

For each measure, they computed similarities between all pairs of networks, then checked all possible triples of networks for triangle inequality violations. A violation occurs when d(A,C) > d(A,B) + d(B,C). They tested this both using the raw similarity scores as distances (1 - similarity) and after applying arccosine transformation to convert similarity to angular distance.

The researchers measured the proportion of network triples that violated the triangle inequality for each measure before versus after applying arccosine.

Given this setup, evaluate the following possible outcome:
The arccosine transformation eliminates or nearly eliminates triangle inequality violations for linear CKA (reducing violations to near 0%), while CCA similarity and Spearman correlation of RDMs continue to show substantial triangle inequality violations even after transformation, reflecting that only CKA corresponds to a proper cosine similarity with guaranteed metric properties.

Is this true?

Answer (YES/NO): NO